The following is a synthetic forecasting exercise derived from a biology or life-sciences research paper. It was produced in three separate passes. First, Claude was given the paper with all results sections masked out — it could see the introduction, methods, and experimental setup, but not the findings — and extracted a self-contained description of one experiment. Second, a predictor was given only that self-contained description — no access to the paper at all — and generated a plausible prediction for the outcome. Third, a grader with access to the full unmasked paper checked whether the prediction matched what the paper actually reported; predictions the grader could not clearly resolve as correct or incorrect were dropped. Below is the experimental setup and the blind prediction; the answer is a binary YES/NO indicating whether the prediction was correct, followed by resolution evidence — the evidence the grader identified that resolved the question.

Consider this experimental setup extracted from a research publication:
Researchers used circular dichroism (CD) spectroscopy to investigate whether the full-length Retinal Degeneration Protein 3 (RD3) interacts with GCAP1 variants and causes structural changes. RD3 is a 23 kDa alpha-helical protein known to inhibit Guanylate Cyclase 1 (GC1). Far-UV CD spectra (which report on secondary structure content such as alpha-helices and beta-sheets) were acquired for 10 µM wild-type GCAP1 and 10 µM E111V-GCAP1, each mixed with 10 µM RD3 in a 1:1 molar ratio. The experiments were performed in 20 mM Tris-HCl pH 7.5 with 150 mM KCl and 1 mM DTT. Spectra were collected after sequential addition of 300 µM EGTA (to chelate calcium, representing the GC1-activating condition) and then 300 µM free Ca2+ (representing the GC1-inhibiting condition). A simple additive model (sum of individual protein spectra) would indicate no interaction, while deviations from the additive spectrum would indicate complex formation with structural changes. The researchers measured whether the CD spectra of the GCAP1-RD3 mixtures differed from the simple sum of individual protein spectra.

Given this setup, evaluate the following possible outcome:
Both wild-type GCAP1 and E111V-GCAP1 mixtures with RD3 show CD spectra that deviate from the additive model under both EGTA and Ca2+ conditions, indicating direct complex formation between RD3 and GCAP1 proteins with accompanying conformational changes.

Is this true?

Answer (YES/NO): YES